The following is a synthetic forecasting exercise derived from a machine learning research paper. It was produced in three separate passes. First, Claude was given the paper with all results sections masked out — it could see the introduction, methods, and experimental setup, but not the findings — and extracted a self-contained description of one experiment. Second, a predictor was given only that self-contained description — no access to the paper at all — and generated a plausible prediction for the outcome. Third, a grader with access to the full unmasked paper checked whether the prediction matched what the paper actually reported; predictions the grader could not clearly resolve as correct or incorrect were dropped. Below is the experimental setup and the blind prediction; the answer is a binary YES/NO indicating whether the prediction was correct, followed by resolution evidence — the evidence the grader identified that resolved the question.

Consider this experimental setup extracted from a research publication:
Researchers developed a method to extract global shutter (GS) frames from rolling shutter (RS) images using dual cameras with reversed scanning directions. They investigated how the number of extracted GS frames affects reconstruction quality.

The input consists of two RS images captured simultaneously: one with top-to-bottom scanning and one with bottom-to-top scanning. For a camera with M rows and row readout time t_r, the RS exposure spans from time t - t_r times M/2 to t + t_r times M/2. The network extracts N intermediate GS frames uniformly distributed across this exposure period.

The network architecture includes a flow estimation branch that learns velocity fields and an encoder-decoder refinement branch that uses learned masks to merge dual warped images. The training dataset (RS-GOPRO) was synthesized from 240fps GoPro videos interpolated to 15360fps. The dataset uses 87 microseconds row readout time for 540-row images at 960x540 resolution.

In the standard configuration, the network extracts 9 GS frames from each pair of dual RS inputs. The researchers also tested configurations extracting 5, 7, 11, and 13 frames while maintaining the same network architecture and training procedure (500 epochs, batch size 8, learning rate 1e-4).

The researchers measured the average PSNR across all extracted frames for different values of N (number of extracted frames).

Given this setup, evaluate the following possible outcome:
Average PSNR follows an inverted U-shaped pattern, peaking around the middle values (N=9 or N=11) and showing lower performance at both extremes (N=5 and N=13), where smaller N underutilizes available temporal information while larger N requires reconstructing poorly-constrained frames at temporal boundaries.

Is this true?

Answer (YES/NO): NO